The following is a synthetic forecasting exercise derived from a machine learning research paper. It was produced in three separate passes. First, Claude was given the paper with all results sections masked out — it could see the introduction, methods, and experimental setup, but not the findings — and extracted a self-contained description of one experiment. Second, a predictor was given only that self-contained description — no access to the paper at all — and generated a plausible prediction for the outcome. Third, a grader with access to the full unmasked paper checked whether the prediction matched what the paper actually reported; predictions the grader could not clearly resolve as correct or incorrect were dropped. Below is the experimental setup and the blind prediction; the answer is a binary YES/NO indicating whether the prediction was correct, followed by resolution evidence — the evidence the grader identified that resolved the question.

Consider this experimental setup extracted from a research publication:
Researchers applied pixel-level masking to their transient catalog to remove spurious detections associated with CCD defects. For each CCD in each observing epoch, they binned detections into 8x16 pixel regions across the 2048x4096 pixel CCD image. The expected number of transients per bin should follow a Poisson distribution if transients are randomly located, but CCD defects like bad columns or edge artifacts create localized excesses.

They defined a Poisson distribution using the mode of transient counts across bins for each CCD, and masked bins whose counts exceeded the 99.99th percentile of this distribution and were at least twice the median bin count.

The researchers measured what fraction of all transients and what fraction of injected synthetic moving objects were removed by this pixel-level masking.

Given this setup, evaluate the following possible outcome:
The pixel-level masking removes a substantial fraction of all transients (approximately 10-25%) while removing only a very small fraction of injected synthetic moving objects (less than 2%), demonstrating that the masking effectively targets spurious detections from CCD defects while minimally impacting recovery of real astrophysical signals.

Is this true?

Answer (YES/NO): NO